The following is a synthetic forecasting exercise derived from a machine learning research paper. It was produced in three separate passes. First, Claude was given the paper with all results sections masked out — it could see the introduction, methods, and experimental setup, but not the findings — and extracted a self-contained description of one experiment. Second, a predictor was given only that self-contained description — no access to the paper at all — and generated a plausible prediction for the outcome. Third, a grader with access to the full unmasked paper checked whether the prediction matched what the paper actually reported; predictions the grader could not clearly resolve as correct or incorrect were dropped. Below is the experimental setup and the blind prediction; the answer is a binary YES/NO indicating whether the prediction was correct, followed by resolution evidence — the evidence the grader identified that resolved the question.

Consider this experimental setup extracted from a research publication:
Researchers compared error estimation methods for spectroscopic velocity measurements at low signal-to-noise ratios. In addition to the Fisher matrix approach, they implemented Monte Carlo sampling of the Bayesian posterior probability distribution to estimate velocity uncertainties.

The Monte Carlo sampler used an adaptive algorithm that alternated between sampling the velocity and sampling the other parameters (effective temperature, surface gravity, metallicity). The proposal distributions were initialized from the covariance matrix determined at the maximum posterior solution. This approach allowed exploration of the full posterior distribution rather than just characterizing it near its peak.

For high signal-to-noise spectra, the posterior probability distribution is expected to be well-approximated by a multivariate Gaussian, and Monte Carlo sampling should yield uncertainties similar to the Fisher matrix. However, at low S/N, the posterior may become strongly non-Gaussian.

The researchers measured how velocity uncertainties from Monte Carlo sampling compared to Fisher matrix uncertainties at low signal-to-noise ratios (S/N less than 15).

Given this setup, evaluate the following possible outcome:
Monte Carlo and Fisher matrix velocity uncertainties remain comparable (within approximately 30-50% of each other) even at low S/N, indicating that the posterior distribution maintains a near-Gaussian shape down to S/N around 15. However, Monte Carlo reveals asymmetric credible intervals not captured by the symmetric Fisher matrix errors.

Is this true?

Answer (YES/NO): NO